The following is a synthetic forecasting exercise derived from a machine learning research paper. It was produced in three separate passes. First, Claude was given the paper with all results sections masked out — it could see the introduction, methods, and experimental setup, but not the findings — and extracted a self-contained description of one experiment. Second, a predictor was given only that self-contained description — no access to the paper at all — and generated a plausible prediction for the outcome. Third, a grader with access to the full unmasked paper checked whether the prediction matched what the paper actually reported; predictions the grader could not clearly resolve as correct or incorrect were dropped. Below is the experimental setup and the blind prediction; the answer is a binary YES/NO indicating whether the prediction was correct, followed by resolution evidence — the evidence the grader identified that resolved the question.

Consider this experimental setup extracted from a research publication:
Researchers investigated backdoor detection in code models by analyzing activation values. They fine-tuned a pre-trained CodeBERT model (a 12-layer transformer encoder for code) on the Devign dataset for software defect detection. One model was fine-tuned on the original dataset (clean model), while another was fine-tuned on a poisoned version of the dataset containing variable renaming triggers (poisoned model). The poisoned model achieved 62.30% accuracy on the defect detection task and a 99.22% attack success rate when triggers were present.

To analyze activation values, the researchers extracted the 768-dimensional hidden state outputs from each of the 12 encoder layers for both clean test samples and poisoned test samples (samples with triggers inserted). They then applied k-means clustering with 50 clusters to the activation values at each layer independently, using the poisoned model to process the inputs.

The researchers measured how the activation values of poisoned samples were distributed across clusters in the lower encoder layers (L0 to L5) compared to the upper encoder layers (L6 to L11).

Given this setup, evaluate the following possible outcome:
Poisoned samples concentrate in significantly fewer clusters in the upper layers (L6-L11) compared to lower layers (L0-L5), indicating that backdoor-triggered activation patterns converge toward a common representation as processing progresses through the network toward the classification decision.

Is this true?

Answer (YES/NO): YES